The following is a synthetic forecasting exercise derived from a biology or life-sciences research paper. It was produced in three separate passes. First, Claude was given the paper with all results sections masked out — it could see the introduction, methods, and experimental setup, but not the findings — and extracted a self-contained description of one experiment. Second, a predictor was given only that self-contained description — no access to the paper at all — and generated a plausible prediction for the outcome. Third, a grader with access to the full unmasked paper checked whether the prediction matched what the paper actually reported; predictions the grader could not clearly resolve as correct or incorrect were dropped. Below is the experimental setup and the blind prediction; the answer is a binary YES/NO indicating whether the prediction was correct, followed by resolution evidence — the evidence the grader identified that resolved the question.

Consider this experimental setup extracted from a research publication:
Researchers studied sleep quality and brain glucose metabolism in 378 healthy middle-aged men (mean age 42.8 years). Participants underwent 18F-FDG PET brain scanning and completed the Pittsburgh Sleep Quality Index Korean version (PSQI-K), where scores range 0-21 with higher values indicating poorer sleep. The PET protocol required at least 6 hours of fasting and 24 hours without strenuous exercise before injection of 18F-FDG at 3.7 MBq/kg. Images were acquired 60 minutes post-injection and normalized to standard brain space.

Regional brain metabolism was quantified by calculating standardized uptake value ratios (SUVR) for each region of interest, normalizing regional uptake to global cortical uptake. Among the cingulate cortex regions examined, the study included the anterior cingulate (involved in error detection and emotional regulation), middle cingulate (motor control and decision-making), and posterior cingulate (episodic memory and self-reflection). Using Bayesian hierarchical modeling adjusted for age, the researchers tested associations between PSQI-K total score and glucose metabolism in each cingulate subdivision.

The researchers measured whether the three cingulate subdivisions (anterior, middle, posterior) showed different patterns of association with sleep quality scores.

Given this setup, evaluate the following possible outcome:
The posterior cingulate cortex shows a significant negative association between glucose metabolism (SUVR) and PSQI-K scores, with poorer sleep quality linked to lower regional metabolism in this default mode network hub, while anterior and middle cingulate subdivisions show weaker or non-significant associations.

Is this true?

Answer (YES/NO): YES